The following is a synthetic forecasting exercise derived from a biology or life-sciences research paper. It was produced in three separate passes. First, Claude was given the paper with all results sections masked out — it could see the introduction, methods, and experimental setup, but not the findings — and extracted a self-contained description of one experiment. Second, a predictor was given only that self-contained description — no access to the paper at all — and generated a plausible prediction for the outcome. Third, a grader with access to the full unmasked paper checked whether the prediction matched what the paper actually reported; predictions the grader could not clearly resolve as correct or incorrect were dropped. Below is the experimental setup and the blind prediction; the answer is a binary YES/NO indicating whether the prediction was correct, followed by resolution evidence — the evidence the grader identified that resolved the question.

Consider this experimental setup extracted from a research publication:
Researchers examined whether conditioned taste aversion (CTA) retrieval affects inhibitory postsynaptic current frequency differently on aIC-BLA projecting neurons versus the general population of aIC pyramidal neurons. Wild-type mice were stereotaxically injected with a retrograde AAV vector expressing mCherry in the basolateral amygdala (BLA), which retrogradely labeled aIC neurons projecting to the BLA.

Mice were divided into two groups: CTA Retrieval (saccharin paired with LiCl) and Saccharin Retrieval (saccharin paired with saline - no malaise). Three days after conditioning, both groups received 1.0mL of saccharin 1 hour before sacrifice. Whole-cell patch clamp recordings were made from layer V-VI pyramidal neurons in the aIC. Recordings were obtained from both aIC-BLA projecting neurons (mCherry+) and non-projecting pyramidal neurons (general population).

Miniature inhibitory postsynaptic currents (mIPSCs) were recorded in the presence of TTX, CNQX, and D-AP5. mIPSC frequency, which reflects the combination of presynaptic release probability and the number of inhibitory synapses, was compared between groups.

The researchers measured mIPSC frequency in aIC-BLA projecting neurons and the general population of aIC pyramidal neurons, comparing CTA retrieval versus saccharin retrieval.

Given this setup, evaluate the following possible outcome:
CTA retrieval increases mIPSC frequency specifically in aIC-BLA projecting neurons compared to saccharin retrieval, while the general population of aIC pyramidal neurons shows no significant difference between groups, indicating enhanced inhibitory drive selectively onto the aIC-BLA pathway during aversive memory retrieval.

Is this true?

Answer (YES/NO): NO